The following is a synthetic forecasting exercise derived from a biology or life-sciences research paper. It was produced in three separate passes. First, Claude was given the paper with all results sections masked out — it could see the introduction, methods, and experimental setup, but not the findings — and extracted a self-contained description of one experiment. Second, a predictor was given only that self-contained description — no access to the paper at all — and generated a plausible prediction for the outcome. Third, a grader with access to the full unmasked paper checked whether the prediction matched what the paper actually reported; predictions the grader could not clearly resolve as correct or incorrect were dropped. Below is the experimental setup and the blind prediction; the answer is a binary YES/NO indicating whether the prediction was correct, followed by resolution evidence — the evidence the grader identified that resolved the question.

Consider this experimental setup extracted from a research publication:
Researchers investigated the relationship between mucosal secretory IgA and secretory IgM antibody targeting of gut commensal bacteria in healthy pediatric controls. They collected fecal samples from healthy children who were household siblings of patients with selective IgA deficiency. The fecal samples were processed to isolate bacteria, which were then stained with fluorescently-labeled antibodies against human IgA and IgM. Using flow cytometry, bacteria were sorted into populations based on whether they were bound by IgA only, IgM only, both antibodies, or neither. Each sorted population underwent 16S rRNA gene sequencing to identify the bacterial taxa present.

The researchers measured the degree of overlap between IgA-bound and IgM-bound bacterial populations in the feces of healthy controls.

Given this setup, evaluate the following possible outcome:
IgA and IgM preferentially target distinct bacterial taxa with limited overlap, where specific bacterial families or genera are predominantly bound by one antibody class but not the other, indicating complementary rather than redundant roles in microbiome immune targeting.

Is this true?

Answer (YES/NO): NO